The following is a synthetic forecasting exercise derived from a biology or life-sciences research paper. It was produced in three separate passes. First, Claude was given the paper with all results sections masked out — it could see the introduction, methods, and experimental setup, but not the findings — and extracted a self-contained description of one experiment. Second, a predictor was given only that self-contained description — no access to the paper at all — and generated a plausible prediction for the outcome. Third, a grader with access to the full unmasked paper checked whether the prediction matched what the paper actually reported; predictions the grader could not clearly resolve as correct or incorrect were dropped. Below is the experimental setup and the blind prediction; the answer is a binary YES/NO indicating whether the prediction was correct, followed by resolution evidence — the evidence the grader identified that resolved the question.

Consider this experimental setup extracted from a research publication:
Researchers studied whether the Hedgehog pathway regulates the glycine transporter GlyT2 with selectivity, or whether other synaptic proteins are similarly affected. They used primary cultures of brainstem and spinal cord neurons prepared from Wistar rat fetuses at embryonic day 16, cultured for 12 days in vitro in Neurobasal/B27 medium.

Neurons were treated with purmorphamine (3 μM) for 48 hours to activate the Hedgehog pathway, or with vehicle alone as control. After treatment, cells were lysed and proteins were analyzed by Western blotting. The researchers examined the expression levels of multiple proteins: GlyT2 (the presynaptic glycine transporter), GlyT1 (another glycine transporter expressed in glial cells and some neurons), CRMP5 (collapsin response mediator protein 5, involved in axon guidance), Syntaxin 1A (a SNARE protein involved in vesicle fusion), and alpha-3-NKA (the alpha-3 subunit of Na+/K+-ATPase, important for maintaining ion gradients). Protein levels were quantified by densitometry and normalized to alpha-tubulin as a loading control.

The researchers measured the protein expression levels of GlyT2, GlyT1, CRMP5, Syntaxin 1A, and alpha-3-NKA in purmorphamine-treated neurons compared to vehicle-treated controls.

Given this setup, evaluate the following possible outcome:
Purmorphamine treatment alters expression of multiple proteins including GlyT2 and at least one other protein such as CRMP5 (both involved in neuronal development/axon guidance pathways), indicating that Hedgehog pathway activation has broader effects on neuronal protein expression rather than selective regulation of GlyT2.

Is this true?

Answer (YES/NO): NO